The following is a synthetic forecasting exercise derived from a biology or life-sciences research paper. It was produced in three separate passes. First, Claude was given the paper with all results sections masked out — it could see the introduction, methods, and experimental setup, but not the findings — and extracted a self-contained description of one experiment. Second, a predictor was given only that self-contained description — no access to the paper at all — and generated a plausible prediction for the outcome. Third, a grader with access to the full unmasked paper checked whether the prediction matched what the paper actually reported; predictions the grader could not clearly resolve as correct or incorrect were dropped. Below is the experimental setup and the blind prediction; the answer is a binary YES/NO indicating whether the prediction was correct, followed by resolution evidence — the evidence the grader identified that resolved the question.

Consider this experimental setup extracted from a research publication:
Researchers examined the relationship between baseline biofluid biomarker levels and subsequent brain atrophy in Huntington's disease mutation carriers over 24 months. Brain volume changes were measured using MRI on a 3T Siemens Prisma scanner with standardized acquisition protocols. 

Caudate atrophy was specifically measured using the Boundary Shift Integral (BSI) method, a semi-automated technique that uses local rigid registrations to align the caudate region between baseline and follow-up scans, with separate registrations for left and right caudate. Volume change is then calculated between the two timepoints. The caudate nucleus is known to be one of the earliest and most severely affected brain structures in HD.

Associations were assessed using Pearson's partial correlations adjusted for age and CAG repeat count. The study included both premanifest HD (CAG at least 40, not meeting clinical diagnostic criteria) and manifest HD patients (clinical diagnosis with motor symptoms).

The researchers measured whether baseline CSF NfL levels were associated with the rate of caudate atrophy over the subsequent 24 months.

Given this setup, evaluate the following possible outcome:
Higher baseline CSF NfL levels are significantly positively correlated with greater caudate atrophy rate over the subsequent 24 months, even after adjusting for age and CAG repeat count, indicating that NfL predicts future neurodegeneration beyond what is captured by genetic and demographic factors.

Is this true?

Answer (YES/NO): YES